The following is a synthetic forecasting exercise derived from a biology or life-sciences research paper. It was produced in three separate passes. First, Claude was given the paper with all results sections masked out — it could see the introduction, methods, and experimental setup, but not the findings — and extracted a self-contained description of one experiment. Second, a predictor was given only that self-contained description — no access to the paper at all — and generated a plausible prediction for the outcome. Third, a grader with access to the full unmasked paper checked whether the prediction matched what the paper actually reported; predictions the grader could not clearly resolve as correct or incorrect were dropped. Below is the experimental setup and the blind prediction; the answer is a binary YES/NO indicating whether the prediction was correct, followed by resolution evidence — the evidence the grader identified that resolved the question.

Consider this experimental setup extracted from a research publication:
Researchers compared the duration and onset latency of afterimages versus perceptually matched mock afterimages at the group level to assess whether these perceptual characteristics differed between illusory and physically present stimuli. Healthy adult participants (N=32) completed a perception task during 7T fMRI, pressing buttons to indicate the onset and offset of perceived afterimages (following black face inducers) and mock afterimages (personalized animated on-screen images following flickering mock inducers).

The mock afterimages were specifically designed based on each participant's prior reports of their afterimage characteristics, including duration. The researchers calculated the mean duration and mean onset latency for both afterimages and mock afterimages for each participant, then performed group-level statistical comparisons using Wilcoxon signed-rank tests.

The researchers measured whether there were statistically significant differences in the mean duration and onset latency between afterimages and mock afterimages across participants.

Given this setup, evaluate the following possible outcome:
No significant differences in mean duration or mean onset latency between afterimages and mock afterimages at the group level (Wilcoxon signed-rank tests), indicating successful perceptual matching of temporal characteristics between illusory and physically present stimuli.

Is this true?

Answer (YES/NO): YES